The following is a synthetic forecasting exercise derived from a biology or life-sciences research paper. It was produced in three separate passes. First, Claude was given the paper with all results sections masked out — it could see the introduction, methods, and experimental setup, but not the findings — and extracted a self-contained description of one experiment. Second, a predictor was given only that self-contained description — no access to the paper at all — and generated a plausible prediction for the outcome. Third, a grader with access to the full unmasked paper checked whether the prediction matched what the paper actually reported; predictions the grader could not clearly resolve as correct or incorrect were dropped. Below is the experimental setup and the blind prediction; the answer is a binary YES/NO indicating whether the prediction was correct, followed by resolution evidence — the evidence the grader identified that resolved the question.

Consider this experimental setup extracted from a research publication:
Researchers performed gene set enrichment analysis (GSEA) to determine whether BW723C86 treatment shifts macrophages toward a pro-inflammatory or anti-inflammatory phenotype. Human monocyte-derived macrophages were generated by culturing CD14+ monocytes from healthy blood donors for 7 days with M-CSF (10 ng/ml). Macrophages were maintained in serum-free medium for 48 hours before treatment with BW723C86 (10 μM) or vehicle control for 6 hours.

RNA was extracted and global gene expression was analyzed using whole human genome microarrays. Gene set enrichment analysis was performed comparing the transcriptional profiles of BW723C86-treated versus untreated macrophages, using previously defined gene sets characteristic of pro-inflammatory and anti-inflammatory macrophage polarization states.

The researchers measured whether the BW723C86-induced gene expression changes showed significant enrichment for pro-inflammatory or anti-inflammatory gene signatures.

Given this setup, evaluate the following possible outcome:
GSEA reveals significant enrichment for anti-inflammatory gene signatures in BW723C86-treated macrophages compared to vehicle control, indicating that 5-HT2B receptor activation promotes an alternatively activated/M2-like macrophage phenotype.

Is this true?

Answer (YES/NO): NO